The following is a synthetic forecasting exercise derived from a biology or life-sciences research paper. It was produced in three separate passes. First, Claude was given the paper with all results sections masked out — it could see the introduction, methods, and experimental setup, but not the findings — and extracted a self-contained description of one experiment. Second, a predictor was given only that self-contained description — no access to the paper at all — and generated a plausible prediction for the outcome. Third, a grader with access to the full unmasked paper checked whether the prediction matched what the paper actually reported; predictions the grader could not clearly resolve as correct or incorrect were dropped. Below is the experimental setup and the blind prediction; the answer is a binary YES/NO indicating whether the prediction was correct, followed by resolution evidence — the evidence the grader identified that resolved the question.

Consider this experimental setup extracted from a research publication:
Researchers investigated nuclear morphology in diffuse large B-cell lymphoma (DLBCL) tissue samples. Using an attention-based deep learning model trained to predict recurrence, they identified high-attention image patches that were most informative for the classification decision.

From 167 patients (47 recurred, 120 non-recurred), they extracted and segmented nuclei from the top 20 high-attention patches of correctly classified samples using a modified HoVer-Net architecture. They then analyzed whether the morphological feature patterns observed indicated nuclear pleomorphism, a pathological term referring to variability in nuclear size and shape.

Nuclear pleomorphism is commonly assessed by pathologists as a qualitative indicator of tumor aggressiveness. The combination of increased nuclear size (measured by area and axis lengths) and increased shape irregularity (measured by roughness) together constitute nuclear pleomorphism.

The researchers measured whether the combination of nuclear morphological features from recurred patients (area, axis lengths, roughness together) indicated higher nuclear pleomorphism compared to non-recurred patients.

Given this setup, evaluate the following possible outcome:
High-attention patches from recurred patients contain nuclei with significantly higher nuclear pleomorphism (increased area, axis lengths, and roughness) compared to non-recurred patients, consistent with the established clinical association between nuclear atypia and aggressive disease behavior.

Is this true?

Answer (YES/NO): YES